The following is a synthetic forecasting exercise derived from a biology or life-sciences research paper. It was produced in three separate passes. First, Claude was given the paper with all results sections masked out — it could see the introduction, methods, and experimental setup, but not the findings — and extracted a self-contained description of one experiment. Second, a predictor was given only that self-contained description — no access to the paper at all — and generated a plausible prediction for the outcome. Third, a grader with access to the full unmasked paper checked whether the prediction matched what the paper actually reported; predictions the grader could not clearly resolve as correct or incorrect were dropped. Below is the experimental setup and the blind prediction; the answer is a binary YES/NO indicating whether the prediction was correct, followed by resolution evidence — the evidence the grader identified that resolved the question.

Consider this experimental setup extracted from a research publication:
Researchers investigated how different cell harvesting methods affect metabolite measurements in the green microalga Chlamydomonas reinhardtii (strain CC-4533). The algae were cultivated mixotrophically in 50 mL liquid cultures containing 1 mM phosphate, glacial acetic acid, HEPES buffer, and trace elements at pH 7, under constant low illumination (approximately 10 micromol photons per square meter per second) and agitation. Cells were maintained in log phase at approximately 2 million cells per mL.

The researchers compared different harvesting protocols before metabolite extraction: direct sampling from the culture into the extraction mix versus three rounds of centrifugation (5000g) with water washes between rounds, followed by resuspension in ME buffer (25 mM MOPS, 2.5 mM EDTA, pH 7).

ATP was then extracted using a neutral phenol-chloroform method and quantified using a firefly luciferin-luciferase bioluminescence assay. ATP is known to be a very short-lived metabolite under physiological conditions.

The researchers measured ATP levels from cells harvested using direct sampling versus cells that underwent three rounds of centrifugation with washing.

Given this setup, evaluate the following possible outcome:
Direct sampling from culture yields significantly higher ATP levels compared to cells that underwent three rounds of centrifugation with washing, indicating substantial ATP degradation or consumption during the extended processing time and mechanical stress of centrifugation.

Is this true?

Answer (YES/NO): YES